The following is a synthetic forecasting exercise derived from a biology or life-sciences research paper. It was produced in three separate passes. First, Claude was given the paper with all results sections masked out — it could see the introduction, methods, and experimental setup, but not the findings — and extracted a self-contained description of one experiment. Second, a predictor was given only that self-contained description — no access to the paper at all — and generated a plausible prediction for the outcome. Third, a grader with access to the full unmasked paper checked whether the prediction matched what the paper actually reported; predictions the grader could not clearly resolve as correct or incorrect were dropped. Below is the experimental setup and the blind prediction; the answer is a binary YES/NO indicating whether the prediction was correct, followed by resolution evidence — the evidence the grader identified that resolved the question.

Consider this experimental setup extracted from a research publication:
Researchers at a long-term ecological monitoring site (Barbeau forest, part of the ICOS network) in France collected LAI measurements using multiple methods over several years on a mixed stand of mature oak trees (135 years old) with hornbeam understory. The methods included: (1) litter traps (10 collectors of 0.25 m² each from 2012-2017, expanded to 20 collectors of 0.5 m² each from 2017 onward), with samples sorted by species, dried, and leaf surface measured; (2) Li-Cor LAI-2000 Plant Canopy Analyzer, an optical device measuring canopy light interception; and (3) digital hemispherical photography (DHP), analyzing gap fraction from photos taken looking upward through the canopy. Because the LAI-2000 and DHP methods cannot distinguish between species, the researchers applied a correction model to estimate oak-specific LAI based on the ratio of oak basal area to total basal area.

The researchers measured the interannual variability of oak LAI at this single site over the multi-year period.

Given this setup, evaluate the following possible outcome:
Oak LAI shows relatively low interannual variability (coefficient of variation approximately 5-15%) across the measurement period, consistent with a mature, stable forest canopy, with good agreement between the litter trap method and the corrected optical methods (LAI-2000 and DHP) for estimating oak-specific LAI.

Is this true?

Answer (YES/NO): NO